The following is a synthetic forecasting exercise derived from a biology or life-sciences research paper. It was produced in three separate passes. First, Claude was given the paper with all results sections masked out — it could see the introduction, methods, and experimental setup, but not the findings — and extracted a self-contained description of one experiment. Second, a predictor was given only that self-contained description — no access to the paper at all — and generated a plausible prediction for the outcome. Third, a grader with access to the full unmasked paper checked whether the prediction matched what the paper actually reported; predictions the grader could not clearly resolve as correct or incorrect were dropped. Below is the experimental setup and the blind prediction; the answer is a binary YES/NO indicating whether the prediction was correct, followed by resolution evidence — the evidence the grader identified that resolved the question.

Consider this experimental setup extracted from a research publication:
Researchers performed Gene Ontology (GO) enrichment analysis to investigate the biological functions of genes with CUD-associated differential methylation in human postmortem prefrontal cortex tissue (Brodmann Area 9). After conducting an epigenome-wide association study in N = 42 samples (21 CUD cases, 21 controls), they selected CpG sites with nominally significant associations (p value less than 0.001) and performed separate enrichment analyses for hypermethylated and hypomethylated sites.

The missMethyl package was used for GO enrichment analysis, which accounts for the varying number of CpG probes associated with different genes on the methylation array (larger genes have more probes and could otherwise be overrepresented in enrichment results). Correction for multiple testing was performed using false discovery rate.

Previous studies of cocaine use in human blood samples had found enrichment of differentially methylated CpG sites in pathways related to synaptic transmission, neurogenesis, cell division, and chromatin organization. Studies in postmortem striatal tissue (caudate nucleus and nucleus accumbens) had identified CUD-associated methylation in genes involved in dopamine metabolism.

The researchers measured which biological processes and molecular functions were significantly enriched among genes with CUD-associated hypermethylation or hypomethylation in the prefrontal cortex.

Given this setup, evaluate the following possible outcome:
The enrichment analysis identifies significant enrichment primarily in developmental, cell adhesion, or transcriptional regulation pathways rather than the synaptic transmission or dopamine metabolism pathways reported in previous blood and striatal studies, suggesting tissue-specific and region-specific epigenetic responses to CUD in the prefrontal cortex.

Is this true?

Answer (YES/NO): NO